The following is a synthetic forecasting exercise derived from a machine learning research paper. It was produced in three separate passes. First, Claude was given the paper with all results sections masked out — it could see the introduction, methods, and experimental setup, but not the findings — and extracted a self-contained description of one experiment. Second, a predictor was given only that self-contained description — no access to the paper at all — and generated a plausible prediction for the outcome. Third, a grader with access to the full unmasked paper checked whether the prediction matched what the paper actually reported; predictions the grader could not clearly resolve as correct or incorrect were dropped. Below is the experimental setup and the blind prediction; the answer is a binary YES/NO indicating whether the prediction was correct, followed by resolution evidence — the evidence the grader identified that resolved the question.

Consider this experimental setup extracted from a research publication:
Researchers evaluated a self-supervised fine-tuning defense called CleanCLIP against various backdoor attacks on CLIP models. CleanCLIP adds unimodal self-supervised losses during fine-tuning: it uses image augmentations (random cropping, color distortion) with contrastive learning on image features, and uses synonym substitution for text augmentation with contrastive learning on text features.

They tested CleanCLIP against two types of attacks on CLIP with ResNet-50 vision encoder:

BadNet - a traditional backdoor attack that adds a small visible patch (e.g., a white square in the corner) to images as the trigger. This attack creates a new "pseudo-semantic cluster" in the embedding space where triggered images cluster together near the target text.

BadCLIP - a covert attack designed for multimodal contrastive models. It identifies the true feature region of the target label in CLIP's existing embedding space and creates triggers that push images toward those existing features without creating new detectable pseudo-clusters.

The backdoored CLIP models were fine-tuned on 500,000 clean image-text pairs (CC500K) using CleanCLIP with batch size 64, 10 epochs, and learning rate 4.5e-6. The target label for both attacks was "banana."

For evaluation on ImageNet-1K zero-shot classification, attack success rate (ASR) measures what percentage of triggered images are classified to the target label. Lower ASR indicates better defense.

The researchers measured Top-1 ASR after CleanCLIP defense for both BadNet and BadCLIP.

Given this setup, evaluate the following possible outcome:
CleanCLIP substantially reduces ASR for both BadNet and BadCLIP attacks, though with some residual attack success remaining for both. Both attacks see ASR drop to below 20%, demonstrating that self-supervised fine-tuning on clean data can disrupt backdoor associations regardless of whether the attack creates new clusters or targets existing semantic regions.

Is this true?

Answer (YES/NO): NO